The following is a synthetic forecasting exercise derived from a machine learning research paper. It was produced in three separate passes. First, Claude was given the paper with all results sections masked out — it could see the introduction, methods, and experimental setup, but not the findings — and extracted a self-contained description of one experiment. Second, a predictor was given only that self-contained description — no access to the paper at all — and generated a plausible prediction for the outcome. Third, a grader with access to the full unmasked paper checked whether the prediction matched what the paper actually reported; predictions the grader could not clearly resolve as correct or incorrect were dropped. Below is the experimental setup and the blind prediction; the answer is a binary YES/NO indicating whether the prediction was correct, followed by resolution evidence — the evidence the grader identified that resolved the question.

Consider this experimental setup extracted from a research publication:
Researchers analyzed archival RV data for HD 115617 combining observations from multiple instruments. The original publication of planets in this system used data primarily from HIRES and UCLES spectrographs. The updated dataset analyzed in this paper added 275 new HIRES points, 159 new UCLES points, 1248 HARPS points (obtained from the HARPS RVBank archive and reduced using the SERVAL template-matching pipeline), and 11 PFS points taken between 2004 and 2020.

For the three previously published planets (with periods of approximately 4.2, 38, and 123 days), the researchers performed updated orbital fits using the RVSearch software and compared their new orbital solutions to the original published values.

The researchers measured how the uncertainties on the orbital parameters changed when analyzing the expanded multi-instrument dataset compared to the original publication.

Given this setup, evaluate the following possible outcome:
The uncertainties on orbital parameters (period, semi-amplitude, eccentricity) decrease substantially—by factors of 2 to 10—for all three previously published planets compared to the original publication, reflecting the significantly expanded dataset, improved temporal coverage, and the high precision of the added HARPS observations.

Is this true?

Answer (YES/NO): NO